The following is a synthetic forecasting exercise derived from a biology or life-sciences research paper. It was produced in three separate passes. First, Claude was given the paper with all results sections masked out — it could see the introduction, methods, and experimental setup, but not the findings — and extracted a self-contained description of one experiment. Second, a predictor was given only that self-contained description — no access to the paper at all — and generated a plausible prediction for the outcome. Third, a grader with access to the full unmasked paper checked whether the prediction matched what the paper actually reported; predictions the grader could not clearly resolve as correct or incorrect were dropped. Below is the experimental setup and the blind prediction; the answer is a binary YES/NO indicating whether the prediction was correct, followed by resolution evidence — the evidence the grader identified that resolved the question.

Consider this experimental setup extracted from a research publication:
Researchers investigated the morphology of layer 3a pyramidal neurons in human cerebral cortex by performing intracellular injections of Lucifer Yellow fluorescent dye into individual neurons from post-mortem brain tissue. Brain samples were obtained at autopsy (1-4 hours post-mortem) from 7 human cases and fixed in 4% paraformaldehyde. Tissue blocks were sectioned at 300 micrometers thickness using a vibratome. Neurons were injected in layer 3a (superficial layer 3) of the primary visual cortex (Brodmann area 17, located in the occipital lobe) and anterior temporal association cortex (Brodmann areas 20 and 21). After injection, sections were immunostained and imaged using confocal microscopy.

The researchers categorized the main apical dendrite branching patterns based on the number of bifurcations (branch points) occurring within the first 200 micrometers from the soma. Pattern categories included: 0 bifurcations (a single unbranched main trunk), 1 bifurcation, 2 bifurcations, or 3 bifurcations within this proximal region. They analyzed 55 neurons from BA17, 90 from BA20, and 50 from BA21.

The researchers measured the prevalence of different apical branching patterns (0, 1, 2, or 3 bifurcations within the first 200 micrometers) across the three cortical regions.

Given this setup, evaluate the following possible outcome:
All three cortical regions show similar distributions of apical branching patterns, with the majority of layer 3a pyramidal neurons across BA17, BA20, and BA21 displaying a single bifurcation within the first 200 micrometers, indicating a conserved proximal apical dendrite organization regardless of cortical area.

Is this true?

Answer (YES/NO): NO